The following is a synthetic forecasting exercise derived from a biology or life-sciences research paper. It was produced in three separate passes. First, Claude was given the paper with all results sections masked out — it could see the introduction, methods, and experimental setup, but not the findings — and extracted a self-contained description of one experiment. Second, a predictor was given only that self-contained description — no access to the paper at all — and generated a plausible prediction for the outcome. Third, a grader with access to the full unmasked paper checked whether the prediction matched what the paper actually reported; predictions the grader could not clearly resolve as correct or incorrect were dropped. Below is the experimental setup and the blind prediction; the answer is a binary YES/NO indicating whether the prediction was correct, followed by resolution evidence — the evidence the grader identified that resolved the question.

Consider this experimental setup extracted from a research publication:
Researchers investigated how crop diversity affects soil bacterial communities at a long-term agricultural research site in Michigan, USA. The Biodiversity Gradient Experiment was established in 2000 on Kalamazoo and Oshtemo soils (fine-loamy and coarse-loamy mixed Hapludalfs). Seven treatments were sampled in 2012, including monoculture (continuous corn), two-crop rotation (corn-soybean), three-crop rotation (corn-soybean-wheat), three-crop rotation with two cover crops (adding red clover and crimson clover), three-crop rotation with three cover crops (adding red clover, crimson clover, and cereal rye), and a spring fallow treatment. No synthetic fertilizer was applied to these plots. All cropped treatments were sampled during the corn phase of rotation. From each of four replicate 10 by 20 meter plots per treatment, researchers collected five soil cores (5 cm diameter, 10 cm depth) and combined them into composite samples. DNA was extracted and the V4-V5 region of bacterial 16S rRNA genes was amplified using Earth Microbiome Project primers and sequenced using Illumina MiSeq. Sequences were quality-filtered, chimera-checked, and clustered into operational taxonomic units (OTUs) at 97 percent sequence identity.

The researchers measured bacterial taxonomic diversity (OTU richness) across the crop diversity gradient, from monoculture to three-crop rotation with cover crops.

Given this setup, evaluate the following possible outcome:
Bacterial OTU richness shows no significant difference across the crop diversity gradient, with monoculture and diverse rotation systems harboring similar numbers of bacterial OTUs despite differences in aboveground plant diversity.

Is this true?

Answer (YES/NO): NO